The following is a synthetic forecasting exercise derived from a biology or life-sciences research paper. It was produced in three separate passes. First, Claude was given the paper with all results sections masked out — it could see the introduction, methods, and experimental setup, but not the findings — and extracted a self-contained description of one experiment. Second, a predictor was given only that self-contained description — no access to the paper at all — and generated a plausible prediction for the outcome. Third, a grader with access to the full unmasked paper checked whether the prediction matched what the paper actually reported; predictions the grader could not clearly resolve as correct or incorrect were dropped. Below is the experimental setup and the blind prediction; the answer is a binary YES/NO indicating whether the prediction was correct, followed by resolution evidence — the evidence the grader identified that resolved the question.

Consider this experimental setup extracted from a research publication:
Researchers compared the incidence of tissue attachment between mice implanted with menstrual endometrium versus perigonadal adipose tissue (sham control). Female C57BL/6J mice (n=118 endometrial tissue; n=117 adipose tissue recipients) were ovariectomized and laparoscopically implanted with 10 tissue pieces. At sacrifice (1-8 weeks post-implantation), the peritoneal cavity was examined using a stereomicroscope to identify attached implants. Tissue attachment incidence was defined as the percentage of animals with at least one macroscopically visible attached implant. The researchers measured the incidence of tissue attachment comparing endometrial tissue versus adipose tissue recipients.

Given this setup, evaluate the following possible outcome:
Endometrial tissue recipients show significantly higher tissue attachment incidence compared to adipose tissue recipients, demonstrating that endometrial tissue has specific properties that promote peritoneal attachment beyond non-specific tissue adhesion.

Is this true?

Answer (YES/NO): YES